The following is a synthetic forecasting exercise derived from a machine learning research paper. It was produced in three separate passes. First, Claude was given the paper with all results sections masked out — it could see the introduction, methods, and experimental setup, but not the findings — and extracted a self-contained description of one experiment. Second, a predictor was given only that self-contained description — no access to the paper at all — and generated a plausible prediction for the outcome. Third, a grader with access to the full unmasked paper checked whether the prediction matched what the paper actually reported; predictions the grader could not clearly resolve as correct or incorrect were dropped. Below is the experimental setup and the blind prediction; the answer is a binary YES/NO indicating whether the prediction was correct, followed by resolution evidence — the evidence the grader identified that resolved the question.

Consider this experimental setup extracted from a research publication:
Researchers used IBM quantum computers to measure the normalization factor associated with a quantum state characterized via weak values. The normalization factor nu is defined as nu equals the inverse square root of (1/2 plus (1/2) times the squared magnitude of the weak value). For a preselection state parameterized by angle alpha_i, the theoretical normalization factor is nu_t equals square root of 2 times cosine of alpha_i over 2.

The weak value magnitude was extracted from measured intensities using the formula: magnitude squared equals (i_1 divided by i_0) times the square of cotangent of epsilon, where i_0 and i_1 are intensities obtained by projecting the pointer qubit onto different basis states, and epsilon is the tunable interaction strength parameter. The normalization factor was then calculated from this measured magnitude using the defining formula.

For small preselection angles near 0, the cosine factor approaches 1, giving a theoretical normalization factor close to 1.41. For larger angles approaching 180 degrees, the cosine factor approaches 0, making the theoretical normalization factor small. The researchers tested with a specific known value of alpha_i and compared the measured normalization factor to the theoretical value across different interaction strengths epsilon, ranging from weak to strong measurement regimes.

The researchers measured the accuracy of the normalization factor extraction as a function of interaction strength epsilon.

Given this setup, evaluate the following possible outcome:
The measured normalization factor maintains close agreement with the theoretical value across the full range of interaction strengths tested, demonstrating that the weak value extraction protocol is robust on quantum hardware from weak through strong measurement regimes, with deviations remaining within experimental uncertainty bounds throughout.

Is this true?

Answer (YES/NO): NO